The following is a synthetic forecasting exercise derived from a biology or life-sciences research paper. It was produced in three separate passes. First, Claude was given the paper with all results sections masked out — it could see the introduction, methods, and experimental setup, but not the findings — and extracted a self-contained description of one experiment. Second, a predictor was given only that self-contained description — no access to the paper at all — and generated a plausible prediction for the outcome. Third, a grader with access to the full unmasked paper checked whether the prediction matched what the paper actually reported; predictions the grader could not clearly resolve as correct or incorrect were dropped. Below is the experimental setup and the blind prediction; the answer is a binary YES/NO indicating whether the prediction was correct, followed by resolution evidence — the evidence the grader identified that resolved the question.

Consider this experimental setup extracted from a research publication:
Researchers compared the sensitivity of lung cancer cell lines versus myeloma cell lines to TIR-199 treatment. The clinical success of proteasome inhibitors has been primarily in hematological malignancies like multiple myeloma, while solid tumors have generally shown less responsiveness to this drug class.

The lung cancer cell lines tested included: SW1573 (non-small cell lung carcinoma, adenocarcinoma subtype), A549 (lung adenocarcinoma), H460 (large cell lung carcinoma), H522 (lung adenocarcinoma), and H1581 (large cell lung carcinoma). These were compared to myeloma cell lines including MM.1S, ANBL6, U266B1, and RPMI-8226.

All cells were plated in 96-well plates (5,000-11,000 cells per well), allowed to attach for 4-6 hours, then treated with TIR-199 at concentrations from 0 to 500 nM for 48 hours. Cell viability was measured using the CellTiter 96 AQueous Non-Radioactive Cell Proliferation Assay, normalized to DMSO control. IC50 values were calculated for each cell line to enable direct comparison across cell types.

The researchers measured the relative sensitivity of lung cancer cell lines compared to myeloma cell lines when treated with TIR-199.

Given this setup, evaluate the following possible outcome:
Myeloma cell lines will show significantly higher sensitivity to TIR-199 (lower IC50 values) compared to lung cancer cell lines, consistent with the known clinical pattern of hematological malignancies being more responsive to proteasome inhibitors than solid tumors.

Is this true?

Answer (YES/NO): YES